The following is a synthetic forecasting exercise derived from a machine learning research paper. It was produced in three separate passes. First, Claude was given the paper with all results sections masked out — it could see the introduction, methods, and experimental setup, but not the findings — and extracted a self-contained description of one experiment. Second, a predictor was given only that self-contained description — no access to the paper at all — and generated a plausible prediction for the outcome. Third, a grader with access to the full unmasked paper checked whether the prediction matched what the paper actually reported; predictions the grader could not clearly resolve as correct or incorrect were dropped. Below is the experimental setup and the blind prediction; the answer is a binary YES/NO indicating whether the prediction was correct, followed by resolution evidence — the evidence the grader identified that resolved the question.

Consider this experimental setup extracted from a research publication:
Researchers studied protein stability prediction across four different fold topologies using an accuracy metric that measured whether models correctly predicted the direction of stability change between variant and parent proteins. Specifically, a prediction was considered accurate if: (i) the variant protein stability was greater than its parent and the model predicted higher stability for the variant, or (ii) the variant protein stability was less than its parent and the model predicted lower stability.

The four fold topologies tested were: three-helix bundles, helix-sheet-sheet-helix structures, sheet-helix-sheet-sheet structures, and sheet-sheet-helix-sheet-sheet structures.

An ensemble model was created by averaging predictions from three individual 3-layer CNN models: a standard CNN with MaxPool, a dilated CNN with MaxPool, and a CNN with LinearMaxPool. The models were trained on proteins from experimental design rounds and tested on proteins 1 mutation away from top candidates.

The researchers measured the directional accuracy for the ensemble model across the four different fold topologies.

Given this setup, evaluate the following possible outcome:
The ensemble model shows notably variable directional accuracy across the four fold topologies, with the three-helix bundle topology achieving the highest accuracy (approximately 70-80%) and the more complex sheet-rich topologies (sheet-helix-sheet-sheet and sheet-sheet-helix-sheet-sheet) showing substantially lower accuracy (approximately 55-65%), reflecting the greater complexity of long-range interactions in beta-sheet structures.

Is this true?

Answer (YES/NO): NO